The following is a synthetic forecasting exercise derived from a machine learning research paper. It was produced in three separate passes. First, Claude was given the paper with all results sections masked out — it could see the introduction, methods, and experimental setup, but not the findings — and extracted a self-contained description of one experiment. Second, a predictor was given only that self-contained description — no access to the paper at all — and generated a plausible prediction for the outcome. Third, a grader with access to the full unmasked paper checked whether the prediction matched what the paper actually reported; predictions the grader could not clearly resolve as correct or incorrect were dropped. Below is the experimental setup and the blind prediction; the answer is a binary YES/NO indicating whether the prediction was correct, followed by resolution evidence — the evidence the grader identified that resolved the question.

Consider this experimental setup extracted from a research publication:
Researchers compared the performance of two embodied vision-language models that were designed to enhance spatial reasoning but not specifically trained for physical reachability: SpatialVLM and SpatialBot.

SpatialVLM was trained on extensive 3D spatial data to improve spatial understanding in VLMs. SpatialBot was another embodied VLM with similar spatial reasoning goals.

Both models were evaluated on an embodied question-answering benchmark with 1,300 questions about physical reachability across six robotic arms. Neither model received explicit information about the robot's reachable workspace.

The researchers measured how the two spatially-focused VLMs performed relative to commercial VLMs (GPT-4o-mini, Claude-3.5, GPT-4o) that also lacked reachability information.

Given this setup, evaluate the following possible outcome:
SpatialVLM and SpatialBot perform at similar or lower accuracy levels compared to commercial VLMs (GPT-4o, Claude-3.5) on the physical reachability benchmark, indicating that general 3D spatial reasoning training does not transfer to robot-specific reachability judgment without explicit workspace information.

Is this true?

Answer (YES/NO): YES